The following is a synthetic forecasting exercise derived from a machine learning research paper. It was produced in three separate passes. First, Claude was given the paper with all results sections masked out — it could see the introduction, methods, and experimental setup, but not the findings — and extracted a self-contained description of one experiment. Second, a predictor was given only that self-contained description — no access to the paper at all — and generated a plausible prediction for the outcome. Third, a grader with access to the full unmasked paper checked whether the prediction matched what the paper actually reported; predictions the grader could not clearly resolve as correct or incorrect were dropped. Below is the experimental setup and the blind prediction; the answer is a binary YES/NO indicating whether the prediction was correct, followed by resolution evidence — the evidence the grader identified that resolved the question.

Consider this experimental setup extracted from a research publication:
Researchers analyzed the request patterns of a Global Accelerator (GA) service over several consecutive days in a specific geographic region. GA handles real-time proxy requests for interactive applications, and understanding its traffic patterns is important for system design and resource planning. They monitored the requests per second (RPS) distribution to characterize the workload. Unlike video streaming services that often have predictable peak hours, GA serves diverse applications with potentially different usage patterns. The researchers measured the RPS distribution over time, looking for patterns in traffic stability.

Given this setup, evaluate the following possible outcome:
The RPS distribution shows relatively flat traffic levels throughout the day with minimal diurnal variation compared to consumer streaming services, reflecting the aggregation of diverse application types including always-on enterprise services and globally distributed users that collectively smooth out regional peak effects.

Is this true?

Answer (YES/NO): NO